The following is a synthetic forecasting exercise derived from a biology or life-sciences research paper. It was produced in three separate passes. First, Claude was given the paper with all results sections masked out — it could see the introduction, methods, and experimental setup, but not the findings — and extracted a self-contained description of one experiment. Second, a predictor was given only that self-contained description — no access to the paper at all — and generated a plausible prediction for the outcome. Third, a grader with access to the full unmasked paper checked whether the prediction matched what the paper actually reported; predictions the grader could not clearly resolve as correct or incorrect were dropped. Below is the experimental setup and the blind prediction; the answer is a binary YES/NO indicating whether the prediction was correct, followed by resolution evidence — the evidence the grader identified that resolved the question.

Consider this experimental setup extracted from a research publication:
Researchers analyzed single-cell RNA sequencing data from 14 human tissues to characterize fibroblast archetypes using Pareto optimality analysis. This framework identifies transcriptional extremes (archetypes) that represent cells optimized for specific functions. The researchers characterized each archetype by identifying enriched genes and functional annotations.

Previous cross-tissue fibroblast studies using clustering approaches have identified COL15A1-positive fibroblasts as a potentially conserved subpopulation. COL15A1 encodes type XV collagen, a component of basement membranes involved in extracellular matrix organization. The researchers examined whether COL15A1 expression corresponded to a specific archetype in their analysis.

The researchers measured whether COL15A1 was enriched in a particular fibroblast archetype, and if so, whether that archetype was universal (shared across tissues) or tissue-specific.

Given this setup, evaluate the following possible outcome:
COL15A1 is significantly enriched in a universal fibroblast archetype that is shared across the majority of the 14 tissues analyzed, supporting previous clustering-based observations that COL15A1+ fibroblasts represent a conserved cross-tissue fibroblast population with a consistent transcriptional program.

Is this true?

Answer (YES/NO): YES